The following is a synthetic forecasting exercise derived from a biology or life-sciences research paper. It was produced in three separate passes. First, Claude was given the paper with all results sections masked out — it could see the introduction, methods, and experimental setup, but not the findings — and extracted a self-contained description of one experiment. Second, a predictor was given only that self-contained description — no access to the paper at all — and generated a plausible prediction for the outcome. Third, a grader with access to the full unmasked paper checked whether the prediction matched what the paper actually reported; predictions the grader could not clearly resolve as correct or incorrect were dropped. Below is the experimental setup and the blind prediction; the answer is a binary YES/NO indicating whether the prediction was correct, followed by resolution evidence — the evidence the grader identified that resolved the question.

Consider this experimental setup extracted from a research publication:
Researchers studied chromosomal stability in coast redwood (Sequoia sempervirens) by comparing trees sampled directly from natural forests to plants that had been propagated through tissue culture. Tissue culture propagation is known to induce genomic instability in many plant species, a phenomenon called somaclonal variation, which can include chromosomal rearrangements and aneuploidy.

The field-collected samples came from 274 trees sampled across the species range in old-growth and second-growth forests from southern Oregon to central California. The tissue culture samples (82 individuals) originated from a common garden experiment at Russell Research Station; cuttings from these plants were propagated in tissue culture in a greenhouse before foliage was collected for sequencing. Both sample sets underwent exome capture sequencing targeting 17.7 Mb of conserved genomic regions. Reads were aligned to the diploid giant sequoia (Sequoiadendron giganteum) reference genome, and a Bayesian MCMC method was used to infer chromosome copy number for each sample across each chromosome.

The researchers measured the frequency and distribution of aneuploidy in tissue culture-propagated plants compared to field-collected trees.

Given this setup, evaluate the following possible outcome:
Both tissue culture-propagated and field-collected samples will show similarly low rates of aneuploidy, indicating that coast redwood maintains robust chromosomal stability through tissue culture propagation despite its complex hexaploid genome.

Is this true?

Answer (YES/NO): NO